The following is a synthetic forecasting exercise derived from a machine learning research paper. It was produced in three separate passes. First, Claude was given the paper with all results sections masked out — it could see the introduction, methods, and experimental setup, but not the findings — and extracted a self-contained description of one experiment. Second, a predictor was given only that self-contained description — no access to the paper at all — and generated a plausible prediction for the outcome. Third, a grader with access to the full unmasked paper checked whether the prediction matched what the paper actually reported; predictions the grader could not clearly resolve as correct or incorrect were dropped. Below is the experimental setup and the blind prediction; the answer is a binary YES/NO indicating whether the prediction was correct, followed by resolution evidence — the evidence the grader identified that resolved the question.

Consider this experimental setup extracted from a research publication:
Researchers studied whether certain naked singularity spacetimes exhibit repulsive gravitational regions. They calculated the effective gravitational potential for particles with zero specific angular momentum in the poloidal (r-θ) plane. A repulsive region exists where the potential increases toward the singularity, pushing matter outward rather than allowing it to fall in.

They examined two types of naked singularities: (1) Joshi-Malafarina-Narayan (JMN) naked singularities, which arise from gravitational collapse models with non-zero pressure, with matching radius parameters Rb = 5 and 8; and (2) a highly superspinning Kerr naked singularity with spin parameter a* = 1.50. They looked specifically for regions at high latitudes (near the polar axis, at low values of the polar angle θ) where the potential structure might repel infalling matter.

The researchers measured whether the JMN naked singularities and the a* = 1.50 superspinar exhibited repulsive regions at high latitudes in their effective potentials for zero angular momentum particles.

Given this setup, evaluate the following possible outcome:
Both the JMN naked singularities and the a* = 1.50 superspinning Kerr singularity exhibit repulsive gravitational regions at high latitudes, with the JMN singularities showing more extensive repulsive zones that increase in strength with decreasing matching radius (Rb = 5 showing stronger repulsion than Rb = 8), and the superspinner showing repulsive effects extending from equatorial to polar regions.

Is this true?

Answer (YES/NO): NO